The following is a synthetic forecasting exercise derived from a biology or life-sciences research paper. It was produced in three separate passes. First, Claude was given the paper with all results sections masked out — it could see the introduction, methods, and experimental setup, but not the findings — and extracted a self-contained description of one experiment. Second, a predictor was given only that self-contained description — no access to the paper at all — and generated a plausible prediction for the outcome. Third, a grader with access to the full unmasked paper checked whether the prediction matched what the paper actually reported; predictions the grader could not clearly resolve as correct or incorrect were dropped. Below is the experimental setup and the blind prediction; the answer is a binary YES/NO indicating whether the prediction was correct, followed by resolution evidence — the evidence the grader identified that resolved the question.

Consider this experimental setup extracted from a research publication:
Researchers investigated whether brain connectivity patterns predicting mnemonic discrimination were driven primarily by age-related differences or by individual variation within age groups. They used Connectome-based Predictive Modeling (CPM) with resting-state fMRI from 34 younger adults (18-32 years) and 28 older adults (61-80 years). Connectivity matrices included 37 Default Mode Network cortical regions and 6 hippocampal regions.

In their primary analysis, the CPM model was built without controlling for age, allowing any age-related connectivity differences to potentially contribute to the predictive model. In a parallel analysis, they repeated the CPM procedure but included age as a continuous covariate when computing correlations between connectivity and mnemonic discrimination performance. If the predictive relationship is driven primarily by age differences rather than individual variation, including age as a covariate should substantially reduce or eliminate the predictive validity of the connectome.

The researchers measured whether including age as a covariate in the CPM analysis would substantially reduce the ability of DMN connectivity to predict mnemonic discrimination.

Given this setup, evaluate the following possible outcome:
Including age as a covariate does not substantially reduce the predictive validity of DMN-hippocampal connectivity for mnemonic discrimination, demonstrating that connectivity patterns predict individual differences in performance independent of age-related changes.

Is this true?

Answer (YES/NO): YES